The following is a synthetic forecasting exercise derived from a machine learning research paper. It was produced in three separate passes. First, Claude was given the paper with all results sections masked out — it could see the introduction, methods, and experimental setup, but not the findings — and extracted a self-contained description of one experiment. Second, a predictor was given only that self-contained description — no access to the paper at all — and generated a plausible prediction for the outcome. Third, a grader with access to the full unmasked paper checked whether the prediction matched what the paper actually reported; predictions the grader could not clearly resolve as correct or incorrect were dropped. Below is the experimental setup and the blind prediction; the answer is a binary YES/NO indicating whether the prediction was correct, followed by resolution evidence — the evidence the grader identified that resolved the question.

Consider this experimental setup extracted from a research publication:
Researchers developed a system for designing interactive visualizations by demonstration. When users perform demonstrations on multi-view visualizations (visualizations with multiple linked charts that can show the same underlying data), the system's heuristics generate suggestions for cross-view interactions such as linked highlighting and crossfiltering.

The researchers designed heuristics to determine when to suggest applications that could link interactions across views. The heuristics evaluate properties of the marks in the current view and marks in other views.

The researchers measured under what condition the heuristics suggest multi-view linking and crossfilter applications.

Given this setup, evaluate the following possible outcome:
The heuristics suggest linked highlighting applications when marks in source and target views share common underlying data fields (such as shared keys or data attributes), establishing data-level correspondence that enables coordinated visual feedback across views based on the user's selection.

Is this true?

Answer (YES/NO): NO